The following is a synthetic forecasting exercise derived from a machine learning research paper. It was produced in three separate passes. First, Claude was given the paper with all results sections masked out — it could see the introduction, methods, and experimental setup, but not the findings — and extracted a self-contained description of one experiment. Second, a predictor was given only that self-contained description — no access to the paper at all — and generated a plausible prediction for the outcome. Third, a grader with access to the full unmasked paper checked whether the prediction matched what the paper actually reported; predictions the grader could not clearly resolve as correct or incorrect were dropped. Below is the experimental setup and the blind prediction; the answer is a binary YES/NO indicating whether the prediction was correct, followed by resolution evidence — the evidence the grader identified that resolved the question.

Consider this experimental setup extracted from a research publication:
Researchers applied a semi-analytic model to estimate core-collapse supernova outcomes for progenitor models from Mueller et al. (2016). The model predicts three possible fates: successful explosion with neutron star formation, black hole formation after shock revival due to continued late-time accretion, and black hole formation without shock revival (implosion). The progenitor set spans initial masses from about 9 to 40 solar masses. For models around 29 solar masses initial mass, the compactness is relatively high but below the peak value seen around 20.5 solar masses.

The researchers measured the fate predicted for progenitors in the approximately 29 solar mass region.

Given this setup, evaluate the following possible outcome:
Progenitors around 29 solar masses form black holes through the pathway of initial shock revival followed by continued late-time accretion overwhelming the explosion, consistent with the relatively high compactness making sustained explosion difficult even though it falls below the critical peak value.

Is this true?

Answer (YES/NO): YES